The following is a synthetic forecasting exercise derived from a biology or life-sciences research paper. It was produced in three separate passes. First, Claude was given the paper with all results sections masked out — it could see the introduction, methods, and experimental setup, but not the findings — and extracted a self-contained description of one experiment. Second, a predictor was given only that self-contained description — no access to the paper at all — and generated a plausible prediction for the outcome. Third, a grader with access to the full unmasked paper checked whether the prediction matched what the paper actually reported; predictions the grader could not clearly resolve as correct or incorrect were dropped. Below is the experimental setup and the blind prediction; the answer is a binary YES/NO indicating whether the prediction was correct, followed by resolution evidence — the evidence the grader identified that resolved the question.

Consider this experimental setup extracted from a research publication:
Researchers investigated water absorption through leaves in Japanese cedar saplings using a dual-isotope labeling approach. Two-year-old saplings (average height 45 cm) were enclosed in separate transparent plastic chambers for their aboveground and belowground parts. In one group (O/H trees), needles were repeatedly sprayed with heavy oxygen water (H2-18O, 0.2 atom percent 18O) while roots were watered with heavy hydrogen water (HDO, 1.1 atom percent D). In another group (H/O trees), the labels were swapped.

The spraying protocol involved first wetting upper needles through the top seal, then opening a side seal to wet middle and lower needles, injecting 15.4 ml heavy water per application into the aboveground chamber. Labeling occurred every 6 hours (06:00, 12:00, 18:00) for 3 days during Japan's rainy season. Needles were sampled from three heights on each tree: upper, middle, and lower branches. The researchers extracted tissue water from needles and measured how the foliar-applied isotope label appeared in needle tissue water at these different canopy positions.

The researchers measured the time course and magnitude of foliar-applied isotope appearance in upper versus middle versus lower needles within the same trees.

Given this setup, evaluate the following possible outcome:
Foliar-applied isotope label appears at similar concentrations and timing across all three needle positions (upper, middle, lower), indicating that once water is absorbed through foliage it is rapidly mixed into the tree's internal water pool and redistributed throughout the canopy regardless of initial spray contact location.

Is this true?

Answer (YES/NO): YES